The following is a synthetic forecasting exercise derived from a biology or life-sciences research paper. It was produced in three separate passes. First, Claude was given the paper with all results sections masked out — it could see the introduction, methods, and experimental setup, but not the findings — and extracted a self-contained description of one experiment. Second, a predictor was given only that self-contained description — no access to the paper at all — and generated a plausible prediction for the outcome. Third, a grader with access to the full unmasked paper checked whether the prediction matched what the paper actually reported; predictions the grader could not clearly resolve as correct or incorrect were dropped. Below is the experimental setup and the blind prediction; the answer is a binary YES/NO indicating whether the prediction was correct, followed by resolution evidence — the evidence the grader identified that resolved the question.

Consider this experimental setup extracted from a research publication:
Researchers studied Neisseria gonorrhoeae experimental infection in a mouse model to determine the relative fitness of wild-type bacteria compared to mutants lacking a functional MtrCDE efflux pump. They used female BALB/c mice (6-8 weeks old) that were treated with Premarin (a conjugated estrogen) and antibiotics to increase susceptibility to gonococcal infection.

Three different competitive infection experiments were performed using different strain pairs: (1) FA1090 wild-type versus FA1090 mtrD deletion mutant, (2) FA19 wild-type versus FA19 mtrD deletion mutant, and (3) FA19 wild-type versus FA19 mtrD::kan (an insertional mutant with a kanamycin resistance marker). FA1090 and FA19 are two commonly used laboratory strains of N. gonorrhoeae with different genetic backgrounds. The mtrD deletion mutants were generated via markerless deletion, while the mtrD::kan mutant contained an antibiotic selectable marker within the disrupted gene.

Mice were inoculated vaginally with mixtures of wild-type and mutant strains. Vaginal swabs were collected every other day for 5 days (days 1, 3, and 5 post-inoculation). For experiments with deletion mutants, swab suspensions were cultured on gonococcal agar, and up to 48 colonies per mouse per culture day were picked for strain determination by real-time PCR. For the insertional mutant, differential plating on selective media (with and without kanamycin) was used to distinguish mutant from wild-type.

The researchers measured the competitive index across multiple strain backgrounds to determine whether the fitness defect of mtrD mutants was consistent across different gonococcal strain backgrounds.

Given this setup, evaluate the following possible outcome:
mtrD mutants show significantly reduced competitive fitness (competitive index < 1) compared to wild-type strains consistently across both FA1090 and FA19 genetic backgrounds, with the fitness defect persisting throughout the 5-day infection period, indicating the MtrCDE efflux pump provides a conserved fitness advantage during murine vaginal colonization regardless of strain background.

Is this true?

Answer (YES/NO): NO